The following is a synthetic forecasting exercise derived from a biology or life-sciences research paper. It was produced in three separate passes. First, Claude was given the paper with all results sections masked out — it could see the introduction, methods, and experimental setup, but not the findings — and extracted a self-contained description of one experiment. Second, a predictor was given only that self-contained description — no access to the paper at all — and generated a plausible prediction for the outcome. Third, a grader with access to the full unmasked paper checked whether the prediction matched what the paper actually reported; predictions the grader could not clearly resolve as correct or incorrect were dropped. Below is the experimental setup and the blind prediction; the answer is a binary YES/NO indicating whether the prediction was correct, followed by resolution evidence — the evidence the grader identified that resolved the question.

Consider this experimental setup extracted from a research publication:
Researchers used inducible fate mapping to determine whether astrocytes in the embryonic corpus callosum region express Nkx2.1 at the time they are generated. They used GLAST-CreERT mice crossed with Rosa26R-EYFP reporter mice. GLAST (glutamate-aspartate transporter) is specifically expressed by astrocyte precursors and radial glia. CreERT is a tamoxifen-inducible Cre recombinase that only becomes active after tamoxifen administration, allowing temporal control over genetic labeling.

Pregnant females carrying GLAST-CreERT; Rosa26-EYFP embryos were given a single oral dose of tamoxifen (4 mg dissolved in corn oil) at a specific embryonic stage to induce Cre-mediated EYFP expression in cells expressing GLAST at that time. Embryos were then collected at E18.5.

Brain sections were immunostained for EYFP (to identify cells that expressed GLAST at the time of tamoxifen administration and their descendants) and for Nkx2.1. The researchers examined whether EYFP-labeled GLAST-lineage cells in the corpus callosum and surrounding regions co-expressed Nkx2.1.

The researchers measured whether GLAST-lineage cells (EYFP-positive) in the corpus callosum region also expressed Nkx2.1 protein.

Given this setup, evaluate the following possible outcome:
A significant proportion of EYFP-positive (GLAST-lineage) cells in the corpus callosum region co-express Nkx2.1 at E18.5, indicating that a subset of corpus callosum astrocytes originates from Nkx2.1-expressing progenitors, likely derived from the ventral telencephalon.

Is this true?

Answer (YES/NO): YES